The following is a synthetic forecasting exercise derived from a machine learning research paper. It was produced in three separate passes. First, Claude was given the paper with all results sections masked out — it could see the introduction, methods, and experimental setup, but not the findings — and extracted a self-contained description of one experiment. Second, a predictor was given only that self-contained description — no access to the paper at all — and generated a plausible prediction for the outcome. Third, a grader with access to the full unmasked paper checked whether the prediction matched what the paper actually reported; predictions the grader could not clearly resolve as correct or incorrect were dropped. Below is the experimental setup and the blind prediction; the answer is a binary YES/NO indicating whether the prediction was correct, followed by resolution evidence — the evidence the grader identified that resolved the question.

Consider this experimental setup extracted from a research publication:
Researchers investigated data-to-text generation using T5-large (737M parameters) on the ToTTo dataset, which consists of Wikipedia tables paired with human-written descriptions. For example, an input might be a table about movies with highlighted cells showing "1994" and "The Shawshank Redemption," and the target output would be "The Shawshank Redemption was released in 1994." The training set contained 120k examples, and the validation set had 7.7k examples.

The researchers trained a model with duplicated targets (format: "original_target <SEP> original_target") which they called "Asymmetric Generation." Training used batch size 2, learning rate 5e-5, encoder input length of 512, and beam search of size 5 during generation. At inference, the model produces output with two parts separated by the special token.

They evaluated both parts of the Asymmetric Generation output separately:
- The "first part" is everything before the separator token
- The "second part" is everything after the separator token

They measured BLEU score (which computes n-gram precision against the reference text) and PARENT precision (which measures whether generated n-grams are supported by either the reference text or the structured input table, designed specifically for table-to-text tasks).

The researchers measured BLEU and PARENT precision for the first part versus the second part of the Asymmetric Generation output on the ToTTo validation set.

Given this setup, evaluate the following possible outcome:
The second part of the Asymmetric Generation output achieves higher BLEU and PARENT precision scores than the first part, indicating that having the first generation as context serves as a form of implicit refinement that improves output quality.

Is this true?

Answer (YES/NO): NO